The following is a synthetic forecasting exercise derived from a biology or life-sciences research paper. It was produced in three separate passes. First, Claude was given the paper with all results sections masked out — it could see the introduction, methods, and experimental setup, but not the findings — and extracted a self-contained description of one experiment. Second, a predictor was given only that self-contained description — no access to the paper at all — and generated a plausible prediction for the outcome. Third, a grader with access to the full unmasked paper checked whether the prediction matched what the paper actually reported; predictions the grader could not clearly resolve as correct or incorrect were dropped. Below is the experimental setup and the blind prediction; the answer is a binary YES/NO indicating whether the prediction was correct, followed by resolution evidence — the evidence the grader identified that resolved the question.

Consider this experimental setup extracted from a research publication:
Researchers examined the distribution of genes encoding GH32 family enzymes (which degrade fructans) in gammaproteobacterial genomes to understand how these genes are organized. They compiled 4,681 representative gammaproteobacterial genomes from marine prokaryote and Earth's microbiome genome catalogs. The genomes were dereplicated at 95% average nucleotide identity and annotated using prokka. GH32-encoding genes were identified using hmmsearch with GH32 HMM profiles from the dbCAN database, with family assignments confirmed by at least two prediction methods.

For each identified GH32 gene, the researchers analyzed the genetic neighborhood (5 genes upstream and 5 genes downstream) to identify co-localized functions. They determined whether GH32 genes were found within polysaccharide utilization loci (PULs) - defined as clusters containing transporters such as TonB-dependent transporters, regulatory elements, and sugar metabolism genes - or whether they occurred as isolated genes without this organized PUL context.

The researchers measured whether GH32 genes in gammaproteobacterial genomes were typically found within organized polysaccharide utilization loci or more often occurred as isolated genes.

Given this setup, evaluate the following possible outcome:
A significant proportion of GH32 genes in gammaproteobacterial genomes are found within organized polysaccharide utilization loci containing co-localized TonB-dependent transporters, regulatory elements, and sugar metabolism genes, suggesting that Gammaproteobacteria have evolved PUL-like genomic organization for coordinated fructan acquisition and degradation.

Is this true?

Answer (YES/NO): NO